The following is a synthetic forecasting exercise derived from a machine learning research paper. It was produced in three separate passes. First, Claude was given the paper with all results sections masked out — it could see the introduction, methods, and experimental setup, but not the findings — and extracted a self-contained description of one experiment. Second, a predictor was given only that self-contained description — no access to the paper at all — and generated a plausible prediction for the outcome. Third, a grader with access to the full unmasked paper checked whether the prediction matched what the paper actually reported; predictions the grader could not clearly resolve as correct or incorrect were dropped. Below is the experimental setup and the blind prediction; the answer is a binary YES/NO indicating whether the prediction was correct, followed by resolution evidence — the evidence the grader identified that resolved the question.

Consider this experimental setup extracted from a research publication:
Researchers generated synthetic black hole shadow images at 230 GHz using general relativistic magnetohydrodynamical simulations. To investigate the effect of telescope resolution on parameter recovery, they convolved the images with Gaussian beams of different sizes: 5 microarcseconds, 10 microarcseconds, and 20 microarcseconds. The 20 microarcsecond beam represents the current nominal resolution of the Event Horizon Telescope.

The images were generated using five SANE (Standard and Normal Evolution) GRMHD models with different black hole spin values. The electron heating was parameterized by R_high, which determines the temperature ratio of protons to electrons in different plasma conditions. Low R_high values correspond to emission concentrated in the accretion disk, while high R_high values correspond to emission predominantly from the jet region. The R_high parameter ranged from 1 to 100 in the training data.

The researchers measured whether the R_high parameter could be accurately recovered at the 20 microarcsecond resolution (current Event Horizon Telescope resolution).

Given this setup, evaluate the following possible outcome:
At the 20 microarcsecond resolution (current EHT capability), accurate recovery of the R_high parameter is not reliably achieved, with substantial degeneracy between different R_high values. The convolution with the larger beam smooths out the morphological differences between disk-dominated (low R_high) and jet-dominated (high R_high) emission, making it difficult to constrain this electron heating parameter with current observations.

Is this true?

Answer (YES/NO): YES